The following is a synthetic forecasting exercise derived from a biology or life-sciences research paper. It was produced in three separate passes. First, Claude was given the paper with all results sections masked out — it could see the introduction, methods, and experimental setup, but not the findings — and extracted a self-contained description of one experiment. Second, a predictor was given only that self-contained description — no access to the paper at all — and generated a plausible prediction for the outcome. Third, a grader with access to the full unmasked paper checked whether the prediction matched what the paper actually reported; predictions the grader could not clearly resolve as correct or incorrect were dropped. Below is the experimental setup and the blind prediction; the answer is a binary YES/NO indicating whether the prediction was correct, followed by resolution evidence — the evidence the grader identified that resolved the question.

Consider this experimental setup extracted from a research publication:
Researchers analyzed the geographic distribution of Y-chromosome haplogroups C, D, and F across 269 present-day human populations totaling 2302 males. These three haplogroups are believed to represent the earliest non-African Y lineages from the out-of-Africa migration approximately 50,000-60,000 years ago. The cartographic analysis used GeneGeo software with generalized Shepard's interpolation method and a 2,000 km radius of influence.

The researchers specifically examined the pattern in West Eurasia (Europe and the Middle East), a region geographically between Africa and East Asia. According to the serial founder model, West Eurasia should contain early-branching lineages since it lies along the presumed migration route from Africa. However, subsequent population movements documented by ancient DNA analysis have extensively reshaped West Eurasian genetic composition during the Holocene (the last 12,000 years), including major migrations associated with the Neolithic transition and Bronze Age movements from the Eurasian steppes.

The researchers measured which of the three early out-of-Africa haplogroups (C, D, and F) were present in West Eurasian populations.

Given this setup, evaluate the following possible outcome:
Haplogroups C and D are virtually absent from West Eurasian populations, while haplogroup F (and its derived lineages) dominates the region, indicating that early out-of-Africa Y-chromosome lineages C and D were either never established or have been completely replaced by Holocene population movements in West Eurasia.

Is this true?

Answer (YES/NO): NO